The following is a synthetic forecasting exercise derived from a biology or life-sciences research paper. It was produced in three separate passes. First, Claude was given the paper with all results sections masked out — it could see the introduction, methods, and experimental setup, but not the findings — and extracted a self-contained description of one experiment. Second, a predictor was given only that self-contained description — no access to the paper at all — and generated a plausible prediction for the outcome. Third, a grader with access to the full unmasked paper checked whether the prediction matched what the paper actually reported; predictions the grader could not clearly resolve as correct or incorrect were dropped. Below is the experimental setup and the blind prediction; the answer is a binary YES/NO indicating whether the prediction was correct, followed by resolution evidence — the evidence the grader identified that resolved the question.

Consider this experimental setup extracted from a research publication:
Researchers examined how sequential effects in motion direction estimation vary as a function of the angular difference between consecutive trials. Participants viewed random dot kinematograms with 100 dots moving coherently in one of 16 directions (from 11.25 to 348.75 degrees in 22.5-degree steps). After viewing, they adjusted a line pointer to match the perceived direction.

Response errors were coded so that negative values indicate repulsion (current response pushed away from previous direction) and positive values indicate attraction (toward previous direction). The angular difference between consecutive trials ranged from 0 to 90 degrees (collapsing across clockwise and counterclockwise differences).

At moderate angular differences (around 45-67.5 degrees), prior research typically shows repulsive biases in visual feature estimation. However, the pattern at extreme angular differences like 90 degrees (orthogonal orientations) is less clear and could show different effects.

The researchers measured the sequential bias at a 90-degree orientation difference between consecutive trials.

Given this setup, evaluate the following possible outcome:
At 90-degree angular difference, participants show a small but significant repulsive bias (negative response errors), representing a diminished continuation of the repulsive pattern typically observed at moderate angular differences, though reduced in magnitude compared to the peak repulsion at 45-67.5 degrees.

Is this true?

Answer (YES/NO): NO